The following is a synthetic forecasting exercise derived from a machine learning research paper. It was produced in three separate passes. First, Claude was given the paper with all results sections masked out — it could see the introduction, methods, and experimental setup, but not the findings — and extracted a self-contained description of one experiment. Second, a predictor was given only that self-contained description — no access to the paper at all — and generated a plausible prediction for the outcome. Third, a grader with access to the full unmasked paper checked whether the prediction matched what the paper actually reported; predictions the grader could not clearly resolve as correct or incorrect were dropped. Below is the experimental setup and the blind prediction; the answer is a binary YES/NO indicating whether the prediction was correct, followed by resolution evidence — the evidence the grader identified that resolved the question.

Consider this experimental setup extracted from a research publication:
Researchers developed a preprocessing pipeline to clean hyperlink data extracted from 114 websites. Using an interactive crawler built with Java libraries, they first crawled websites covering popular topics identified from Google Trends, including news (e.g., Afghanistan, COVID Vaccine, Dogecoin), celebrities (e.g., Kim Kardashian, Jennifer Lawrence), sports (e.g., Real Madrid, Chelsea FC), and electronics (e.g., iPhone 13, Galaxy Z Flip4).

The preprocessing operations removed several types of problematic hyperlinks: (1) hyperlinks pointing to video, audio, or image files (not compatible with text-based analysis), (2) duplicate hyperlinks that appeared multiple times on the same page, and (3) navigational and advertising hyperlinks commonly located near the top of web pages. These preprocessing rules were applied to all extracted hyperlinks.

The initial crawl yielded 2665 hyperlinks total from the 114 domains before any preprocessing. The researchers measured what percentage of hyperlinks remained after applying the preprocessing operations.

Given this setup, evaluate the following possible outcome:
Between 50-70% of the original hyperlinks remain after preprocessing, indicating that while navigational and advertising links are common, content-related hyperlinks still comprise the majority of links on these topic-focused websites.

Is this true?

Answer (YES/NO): NO